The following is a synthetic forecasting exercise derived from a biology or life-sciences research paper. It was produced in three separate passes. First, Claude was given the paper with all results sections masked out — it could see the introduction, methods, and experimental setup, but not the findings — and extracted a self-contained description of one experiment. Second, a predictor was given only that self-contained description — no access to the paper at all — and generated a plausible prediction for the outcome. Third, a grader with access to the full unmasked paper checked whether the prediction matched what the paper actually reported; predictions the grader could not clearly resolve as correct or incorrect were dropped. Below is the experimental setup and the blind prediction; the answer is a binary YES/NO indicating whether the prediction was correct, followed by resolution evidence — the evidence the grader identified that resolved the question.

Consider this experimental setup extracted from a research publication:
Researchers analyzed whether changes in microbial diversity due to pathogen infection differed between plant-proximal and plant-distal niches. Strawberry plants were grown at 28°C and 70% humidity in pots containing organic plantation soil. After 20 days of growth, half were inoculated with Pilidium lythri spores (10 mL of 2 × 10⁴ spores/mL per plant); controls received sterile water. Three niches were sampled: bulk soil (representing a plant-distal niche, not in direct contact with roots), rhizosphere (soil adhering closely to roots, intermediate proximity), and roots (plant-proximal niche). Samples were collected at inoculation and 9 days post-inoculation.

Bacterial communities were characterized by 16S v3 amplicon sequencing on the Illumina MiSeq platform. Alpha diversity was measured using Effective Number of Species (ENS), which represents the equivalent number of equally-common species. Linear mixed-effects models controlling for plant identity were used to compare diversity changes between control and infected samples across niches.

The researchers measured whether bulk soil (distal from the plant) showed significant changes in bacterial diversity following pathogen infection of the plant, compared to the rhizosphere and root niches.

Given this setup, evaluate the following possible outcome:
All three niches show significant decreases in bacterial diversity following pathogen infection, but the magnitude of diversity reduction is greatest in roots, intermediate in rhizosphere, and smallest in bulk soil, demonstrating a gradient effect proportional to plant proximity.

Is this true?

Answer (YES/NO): NO